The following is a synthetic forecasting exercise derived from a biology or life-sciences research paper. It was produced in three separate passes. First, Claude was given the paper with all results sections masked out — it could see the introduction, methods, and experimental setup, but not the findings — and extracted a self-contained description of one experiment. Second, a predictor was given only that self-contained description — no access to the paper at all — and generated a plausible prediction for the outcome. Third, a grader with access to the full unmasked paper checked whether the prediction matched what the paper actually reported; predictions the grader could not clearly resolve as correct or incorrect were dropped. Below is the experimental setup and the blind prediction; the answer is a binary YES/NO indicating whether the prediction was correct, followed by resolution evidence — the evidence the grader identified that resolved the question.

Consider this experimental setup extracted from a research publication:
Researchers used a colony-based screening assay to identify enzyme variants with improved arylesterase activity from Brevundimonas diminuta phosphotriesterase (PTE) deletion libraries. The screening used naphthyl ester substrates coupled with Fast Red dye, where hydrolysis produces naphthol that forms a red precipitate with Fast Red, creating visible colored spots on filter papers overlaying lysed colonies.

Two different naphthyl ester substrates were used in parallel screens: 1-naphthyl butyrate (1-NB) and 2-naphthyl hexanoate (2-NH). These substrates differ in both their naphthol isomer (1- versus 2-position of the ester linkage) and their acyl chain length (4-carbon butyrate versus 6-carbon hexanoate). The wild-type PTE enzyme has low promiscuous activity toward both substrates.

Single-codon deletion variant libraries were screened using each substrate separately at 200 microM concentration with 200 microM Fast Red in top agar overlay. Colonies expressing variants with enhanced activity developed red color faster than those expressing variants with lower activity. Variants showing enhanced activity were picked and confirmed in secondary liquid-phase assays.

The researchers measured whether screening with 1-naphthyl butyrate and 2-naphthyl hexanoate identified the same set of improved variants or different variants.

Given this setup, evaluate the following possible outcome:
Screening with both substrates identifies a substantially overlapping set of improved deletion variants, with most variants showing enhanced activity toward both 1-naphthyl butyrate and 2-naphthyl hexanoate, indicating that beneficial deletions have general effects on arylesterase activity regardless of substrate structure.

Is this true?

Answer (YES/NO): NO